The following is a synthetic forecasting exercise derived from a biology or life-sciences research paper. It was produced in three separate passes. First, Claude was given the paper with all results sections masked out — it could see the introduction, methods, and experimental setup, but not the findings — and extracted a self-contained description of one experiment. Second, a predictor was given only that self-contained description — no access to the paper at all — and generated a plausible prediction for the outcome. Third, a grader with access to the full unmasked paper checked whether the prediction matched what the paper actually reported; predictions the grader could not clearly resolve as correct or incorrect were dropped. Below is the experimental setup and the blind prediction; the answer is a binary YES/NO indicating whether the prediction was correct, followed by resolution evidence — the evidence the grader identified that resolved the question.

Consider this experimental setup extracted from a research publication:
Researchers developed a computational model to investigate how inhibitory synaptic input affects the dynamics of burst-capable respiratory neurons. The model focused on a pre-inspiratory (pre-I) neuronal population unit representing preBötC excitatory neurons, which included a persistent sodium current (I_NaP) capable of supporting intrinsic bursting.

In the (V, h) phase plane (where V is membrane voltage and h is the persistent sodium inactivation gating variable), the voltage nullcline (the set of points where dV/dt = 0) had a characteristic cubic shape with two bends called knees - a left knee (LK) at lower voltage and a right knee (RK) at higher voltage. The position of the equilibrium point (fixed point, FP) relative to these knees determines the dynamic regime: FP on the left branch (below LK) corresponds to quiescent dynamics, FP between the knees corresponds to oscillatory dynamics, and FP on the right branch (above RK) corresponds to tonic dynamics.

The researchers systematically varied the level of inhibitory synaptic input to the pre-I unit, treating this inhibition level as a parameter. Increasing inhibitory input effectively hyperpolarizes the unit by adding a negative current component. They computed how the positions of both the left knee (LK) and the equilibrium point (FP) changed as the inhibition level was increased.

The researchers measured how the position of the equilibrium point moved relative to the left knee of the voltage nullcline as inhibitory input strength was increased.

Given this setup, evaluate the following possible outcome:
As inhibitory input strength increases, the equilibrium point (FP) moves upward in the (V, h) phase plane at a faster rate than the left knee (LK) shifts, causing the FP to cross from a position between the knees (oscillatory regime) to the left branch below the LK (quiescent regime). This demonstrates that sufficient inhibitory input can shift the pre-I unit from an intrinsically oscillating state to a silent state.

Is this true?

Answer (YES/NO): YES